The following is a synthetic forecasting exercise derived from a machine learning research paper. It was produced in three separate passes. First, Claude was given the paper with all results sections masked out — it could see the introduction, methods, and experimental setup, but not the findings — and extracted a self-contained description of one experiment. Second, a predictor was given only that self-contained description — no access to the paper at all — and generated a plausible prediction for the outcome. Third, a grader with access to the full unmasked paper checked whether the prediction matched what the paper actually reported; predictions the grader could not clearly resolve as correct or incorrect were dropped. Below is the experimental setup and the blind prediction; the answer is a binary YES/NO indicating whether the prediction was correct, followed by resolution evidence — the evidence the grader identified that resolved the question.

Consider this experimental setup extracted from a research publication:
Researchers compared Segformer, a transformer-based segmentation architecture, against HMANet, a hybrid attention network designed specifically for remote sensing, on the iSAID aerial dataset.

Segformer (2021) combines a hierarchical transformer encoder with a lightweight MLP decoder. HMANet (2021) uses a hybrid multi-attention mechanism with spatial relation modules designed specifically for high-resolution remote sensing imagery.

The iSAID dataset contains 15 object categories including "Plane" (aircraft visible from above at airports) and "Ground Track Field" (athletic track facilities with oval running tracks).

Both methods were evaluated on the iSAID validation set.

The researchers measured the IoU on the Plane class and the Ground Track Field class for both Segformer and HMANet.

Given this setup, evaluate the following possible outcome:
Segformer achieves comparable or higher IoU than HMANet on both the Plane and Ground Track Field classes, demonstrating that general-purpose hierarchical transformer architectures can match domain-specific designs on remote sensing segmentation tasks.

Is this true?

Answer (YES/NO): YES